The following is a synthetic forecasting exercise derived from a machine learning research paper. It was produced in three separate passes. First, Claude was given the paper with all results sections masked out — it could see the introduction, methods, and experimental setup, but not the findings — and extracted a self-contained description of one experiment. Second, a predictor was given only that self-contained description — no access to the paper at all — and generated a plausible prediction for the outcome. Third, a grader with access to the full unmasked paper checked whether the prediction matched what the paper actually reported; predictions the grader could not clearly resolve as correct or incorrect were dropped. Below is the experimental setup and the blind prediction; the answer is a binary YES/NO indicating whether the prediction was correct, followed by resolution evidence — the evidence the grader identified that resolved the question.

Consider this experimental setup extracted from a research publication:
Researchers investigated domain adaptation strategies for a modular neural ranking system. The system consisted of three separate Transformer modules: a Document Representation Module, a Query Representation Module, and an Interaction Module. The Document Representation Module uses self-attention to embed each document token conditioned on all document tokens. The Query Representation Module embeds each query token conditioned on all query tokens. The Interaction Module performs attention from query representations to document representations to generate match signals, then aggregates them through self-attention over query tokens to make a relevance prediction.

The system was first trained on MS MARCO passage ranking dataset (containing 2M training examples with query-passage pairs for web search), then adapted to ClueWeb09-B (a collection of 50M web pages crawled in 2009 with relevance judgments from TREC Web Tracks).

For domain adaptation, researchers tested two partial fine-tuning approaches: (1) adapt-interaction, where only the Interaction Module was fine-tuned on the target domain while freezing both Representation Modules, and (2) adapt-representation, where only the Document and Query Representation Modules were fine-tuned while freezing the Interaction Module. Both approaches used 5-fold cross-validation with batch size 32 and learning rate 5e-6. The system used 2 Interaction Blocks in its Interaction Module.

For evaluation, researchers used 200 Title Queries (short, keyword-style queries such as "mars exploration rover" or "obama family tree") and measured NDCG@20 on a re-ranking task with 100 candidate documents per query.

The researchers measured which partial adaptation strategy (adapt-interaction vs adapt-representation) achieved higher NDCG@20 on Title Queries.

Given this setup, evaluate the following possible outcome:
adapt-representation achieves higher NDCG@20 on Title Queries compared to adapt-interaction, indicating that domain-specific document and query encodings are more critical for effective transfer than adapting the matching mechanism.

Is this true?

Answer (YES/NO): YES